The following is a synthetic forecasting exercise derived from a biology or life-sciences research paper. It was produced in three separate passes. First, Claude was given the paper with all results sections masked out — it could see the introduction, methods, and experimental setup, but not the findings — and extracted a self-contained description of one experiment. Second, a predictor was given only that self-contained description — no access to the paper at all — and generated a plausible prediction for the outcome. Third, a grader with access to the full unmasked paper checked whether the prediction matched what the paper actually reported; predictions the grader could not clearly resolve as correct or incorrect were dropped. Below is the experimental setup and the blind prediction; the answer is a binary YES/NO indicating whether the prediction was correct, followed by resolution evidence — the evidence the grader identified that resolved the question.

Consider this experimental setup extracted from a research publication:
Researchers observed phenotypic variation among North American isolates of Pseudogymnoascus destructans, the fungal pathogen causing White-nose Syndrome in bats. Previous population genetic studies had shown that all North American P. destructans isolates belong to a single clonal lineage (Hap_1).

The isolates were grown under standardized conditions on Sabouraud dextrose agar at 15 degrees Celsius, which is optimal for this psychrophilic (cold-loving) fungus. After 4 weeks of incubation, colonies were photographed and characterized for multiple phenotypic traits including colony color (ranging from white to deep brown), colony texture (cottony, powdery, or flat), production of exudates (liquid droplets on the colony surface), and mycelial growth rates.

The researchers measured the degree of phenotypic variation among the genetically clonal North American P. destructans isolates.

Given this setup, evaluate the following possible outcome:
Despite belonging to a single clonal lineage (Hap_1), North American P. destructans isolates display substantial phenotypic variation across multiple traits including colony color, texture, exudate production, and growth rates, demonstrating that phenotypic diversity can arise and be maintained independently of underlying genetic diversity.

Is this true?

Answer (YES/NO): YES